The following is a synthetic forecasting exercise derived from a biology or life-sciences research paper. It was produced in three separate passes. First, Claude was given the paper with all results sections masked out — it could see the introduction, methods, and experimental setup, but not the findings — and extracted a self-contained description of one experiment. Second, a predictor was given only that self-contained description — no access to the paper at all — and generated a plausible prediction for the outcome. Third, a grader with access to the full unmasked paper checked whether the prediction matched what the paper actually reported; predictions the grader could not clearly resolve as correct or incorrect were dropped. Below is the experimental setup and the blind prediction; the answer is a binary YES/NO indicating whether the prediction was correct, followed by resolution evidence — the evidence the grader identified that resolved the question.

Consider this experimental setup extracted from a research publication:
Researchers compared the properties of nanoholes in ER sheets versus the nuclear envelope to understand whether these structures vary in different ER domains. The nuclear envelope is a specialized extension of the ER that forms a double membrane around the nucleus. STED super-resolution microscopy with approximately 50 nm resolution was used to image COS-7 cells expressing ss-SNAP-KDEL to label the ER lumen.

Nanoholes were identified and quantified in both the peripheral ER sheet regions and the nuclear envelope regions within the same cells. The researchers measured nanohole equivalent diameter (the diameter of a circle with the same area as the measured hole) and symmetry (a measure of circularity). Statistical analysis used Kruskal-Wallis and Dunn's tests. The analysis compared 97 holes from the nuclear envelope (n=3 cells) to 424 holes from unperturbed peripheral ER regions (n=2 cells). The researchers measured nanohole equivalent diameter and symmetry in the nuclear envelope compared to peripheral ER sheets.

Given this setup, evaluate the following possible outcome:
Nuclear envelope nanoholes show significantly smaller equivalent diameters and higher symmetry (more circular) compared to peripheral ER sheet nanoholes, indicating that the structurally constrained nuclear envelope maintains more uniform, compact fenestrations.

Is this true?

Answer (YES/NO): YES